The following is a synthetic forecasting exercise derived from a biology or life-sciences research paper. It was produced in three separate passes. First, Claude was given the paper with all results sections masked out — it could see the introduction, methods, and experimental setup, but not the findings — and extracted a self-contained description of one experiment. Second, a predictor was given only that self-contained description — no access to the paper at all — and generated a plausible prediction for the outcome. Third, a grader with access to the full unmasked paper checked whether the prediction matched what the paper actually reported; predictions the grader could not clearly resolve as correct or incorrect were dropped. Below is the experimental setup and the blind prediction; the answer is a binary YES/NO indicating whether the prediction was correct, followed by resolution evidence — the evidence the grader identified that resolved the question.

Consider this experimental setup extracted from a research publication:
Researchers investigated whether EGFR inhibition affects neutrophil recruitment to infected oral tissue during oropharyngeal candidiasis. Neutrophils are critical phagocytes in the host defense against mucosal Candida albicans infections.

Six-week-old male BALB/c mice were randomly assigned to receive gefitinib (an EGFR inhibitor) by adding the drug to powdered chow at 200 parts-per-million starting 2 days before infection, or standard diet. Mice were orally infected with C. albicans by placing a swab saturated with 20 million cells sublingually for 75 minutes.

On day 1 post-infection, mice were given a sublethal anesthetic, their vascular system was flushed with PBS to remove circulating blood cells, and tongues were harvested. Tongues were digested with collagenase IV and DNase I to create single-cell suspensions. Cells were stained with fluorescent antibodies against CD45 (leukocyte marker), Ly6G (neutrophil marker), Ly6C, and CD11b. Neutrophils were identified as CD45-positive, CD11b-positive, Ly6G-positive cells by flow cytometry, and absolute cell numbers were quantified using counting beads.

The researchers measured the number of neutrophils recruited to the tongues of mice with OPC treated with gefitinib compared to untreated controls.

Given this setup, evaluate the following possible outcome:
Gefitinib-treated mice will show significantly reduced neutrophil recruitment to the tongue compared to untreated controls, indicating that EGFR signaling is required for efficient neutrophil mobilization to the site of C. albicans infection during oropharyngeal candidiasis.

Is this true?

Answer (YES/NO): YES